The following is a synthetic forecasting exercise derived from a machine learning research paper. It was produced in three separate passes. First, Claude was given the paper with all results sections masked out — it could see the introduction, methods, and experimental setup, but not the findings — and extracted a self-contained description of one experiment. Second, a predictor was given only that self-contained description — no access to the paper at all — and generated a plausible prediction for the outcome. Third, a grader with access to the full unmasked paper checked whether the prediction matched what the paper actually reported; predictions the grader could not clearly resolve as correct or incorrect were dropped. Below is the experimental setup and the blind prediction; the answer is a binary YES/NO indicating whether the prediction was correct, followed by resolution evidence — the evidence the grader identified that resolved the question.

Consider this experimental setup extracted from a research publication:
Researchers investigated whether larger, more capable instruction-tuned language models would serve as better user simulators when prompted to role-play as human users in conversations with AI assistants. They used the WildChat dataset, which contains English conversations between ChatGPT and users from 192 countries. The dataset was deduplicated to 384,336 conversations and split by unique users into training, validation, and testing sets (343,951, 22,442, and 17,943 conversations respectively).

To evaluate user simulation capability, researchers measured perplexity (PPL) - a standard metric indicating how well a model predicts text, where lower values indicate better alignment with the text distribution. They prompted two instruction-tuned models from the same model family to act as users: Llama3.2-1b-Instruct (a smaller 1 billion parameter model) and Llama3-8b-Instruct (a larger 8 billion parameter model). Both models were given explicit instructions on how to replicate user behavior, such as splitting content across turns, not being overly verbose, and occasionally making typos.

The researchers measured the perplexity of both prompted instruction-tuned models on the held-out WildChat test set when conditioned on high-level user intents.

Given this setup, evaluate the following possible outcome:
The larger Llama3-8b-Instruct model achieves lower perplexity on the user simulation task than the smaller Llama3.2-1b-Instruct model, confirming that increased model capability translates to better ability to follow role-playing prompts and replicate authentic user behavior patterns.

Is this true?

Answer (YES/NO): NO